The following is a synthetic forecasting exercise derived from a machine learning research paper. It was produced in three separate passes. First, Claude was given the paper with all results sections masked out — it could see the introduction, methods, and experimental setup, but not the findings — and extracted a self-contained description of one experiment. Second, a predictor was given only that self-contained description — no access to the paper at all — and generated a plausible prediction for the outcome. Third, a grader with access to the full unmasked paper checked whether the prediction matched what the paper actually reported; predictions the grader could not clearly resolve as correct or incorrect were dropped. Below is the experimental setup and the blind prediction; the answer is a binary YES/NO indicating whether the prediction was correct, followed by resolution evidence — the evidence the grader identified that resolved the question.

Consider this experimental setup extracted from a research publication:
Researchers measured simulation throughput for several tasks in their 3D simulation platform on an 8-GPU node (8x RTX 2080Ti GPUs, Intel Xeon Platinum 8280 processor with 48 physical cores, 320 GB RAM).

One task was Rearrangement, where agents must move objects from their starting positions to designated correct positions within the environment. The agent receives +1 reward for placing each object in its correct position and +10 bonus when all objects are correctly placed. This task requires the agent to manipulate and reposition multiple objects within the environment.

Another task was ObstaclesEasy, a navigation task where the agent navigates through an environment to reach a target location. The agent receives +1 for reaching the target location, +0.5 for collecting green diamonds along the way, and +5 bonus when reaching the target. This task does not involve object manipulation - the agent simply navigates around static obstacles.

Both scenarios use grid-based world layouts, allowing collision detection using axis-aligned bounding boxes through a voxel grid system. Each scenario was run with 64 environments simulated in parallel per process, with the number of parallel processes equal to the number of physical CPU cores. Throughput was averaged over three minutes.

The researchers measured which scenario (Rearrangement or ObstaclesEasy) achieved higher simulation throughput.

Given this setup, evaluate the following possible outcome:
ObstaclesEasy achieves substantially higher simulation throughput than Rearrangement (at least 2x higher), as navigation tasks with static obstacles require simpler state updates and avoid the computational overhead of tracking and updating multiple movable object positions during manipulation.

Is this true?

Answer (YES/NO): NO